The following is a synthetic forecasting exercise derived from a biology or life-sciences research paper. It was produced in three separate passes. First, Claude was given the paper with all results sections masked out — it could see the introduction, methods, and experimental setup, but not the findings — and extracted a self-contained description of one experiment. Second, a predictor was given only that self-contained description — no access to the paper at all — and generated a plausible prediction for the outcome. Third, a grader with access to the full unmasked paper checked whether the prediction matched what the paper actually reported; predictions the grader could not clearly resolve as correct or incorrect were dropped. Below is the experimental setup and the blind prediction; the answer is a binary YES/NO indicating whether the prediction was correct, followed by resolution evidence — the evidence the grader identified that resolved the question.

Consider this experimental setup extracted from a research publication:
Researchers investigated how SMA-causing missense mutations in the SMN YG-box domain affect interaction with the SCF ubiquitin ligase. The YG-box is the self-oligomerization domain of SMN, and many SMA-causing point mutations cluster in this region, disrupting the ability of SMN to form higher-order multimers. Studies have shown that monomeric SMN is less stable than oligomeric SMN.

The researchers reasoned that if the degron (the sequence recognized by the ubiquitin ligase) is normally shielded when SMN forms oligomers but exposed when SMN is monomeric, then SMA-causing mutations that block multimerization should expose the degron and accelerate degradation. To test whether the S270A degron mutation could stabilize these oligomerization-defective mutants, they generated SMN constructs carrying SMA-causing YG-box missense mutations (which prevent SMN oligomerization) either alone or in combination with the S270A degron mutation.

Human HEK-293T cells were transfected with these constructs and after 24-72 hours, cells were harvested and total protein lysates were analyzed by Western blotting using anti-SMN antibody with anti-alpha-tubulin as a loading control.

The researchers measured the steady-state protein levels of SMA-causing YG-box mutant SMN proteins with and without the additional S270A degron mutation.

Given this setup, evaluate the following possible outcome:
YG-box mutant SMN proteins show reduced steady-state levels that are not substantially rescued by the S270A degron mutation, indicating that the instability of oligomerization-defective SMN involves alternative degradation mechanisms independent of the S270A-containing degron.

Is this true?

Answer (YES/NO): NO